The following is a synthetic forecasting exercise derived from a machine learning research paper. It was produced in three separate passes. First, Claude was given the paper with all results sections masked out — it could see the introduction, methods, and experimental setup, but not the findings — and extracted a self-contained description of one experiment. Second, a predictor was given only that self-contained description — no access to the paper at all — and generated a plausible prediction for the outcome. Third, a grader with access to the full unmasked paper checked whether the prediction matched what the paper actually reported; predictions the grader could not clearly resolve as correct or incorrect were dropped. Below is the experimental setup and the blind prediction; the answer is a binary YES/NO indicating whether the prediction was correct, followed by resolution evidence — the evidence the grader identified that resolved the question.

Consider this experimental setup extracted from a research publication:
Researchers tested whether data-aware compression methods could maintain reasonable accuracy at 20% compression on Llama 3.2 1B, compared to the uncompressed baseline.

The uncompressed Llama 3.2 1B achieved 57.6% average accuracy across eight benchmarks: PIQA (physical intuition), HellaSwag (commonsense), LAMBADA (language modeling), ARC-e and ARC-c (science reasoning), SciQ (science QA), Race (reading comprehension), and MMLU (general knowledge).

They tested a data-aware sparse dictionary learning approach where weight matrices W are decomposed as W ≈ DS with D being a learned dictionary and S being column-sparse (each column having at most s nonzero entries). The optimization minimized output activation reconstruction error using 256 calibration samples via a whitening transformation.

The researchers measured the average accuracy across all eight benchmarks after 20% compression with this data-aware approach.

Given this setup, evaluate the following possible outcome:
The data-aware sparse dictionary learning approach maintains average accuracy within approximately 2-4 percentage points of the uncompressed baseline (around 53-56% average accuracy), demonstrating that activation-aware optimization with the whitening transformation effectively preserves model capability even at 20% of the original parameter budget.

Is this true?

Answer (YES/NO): NO